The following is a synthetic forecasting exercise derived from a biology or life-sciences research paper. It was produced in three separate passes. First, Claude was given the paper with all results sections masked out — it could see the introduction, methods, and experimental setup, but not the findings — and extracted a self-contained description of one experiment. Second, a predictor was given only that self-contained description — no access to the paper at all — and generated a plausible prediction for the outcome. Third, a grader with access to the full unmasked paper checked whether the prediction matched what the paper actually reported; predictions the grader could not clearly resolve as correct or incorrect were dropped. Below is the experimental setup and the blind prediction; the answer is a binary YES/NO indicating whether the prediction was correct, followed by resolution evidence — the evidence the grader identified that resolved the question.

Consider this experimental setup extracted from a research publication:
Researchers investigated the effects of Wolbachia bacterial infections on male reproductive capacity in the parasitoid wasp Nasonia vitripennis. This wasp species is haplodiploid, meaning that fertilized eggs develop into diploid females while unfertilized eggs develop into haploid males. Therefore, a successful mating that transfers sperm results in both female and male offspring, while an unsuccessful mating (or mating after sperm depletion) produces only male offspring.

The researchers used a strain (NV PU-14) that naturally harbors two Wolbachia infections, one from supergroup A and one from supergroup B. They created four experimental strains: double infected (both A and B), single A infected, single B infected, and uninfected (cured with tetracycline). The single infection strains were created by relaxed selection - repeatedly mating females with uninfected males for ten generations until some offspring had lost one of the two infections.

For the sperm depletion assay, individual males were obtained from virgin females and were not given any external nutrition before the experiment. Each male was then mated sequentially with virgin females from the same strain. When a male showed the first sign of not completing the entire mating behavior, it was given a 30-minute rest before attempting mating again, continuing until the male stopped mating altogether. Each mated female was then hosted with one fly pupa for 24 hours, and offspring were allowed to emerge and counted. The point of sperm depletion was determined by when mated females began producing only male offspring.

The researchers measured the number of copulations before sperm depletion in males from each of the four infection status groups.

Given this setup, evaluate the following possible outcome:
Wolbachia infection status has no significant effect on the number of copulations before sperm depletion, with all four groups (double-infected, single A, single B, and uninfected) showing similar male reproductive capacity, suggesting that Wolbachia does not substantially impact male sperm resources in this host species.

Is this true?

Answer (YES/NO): NO